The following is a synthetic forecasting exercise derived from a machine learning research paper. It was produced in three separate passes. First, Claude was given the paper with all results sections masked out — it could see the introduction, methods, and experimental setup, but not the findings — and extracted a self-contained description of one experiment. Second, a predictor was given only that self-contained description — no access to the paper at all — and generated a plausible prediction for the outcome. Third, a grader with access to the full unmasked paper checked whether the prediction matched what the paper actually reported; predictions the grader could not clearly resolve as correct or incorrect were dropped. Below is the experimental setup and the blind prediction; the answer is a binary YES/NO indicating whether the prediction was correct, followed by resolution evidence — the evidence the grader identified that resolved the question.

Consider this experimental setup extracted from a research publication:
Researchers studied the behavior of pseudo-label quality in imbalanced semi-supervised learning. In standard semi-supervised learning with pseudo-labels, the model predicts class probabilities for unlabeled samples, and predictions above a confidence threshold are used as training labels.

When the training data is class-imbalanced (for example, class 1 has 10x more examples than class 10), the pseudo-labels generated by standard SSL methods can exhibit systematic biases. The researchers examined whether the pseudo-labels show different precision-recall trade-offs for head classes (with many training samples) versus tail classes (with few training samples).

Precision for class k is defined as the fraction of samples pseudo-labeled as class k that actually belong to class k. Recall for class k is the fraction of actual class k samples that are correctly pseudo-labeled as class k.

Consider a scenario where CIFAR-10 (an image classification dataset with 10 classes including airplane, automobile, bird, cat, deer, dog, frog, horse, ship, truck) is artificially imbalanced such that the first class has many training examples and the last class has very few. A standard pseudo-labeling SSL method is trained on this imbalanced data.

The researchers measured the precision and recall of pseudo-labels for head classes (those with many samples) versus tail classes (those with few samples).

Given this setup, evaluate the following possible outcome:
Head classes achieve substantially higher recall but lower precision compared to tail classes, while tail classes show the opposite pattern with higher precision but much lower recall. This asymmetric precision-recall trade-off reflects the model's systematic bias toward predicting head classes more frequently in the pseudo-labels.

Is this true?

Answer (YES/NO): YES